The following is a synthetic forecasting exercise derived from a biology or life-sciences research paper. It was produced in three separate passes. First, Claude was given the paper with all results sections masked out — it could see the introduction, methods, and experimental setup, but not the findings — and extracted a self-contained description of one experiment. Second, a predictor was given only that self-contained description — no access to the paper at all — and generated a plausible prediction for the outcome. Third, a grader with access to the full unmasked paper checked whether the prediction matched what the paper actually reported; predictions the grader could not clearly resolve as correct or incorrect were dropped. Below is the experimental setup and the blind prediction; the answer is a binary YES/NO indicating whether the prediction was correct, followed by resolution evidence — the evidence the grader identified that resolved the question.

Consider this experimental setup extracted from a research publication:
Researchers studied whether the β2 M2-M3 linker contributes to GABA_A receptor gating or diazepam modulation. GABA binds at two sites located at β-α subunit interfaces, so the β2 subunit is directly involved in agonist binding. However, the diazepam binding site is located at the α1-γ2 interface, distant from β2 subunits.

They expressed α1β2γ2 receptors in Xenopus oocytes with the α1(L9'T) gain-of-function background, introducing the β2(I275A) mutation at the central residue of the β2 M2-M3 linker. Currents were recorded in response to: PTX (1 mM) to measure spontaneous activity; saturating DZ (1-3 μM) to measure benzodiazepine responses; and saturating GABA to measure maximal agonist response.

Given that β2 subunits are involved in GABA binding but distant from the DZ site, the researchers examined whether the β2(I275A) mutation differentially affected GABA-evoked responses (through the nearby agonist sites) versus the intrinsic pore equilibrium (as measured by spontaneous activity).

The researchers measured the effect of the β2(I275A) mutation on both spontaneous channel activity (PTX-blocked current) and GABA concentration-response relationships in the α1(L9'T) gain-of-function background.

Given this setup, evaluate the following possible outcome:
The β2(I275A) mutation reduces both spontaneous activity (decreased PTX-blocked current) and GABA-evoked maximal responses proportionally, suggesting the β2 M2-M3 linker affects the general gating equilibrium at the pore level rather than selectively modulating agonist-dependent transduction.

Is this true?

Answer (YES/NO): NO